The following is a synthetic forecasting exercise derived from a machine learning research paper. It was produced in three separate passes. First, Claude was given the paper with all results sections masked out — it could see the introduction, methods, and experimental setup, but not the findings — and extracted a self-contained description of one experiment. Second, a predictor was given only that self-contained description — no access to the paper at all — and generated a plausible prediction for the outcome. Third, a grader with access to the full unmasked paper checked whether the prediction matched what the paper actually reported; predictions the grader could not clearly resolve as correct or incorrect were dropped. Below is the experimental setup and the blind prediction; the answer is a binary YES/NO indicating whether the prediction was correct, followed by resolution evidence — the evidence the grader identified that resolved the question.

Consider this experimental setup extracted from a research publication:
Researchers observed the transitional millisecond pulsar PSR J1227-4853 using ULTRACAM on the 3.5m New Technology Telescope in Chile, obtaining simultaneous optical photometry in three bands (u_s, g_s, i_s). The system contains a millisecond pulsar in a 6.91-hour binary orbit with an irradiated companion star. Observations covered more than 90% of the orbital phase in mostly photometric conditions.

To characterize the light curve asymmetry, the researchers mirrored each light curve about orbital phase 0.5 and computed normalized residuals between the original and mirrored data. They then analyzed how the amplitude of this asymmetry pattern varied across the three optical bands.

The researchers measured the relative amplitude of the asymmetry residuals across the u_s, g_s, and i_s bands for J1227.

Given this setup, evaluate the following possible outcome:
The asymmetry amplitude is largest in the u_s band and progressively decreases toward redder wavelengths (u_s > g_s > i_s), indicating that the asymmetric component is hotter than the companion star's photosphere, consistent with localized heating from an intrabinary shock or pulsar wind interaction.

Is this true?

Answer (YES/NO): YES